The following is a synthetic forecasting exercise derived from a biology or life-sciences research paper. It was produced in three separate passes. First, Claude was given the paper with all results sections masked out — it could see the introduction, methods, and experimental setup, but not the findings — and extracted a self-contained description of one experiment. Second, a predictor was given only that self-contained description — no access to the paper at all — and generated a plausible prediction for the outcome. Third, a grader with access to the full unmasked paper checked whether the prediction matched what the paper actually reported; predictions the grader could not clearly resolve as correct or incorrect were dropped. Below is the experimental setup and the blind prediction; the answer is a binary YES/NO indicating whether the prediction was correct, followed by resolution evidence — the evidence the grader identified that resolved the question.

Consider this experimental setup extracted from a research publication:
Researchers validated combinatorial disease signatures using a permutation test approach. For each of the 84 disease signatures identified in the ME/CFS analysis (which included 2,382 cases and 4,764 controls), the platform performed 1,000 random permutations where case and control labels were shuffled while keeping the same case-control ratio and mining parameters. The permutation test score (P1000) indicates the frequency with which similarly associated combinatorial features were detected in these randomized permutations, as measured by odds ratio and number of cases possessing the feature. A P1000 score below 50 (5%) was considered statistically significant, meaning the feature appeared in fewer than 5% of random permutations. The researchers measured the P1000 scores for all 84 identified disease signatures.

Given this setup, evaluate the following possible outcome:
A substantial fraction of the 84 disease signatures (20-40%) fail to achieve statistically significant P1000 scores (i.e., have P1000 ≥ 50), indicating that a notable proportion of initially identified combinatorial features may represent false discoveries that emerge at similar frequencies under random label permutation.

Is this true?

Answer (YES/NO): NO